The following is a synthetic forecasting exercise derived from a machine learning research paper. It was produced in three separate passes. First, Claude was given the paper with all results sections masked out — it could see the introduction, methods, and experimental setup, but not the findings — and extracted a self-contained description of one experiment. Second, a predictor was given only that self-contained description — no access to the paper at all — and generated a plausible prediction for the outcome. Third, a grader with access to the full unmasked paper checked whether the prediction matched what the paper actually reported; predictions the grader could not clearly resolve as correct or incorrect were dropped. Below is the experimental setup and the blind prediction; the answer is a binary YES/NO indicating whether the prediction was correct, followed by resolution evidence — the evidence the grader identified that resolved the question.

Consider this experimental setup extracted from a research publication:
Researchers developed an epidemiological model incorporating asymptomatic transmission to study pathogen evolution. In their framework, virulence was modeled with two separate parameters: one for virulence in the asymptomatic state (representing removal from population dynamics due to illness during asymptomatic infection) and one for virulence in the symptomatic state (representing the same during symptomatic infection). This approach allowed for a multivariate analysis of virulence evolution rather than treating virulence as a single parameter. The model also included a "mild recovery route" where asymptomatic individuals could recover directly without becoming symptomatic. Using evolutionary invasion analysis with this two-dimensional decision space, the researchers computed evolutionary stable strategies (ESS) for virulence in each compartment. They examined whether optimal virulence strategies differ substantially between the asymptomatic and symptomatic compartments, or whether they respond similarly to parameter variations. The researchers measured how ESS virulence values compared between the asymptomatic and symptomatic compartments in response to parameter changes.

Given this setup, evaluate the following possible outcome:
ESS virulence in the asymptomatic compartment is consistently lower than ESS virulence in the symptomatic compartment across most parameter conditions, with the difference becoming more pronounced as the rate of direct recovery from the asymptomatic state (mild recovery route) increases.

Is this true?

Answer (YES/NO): NO